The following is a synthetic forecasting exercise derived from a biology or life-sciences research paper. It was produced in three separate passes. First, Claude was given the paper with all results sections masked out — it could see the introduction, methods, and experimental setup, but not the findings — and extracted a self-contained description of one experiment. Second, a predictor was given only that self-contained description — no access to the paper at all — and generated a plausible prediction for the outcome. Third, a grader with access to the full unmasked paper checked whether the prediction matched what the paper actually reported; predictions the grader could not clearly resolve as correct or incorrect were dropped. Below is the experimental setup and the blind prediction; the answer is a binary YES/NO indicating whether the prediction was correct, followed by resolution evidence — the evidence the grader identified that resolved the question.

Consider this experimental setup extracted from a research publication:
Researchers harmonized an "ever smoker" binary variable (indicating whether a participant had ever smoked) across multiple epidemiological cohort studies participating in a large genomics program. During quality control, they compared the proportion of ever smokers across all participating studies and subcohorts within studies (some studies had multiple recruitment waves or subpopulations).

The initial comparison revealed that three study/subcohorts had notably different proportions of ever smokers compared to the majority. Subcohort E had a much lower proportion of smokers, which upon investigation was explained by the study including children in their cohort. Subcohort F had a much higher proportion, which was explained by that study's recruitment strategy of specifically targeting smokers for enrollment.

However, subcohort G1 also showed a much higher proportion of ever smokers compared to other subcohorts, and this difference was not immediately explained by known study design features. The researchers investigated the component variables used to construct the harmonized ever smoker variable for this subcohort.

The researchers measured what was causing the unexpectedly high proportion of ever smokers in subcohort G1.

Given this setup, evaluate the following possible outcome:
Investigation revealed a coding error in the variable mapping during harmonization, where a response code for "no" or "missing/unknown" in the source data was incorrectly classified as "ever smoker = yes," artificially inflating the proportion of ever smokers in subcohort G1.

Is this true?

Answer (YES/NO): YES